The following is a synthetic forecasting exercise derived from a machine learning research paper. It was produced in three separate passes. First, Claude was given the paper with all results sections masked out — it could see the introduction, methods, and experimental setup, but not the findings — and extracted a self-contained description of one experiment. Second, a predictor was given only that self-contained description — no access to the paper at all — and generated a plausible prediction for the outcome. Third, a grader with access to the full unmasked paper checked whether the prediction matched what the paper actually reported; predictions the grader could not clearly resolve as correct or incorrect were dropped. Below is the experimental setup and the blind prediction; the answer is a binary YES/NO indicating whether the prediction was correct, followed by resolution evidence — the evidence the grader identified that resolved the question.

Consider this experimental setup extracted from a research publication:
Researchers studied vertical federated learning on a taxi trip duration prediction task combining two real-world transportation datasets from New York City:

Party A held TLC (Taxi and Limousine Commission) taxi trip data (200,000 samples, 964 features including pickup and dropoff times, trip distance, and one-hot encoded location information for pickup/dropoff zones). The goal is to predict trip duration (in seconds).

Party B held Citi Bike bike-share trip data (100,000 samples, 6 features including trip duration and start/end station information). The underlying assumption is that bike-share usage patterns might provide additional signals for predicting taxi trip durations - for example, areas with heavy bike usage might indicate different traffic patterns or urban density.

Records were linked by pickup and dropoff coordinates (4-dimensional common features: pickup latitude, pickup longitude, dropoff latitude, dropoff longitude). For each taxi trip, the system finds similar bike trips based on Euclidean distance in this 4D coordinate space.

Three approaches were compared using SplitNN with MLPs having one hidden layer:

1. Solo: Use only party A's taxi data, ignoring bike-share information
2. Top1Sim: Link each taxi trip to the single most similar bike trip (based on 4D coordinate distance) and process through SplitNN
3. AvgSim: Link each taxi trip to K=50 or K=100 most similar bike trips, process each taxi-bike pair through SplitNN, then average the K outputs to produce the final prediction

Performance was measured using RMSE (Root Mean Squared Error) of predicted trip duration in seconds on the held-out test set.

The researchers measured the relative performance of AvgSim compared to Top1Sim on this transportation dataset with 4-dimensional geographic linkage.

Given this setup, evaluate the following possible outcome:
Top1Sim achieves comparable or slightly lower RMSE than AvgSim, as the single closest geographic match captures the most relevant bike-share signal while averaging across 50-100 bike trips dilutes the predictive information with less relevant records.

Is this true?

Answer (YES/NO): NO